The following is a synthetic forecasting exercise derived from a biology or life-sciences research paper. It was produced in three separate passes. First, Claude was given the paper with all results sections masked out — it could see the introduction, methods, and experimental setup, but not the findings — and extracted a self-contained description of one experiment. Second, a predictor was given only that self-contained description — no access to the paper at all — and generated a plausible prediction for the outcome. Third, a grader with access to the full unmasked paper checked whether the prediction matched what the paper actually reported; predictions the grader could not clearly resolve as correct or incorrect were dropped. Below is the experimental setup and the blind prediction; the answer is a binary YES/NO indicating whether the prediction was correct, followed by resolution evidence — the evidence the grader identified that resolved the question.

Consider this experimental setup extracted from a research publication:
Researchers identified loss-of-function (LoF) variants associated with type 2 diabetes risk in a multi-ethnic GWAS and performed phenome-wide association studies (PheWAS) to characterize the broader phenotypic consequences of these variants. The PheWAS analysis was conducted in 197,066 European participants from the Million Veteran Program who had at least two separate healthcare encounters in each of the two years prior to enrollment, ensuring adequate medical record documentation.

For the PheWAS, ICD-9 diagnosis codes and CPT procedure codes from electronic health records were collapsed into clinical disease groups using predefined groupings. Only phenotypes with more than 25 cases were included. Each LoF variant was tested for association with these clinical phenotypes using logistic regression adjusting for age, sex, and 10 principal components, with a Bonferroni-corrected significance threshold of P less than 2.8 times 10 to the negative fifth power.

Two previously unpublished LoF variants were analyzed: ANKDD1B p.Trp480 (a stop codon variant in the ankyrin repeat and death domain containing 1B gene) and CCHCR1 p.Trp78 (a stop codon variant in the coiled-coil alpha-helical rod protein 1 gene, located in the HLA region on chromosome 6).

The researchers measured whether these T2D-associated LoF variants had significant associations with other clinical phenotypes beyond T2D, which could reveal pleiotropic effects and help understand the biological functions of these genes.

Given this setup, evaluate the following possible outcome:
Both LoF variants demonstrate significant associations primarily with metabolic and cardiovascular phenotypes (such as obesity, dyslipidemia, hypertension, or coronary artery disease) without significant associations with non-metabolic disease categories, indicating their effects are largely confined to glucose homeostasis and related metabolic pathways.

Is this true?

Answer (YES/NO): NO